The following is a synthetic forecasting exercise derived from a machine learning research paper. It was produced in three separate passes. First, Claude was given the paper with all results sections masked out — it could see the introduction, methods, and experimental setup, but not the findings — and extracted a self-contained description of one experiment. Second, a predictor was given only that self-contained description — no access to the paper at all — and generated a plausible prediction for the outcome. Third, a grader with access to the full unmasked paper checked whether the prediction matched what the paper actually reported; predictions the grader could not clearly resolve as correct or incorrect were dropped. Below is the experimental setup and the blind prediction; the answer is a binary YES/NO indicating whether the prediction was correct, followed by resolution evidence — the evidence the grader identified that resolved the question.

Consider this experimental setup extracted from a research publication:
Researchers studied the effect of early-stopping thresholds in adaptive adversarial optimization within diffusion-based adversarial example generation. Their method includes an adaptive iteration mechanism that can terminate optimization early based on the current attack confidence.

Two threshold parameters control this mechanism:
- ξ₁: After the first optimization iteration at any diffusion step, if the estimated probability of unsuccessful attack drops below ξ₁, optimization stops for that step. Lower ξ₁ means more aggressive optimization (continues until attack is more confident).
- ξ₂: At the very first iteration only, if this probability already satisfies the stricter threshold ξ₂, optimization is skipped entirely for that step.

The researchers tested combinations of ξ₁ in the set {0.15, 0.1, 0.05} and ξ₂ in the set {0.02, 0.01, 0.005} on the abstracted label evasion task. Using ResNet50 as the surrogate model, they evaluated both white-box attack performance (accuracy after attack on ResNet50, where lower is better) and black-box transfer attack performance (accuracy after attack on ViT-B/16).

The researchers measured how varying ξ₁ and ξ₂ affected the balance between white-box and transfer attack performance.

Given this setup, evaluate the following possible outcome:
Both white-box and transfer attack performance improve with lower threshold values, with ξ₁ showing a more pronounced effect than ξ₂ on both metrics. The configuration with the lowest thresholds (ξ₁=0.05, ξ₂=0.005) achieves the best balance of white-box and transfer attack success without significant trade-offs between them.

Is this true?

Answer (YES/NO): NO